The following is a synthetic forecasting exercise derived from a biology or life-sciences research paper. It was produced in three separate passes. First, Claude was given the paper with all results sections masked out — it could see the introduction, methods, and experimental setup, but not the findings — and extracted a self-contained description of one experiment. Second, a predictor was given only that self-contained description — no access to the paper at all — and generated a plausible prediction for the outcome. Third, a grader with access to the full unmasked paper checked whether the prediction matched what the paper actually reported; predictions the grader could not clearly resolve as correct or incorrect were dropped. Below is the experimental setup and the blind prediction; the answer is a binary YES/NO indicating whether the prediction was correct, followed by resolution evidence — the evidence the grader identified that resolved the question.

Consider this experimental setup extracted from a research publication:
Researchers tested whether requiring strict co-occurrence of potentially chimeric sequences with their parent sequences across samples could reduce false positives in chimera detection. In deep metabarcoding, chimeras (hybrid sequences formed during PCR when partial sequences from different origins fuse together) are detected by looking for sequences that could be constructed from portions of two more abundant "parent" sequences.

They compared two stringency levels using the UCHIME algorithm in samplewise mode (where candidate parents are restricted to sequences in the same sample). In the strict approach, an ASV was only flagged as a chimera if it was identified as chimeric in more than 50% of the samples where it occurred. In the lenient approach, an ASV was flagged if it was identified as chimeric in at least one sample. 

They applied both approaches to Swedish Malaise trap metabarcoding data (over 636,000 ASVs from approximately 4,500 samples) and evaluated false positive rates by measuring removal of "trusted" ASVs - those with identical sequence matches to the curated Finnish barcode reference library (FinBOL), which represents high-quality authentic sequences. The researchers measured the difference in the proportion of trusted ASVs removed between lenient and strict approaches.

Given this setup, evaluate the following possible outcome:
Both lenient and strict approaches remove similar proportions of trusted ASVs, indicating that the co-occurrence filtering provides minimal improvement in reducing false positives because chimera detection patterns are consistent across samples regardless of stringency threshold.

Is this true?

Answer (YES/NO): YES